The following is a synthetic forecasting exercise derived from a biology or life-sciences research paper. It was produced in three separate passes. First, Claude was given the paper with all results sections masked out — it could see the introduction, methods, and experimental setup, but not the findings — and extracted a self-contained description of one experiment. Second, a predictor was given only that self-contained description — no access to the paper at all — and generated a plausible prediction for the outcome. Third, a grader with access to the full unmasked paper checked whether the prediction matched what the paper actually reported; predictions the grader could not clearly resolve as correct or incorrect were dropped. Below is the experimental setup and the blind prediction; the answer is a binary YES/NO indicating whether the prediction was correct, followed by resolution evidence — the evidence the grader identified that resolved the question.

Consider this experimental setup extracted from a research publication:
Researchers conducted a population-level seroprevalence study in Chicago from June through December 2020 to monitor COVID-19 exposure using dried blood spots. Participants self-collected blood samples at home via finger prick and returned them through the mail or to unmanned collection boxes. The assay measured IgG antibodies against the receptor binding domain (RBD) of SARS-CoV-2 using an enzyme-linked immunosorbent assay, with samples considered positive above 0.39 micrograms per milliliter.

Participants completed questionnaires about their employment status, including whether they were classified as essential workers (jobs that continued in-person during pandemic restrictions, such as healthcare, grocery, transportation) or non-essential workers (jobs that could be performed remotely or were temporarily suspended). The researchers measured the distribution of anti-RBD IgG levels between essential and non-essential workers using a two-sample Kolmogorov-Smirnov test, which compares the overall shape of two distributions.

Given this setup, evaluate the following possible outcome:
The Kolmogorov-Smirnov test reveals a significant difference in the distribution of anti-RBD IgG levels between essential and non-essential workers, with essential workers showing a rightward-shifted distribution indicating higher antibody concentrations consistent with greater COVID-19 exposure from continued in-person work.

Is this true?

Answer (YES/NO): NO